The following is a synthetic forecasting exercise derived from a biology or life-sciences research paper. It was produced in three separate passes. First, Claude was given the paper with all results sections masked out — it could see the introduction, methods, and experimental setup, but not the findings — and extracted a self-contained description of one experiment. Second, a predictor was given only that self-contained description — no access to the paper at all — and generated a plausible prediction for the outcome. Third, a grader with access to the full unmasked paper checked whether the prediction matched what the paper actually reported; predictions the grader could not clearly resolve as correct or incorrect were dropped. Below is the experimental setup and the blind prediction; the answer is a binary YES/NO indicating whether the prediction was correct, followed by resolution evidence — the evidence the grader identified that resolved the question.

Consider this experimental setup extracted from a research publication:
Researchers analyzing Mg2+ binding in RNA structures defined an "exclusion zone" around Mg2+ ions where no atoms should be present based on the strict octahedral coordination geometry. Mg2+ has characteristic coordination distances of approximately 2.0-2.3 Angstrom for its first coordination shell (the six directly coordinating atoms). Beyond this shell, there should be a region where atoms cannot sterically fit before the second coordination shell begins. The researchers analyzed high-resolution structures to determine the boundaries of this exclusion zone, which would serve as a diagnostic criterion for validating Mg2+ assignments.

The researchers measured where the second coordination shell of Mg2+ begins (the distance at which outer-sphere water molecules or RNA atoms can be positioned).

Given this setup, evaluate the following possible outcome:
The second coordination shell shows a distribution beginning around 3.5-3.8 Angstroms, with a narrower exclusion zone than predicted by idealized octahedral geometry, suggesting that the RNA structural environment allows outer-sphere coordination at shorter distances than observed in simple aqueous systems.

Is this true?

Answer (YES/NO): NO